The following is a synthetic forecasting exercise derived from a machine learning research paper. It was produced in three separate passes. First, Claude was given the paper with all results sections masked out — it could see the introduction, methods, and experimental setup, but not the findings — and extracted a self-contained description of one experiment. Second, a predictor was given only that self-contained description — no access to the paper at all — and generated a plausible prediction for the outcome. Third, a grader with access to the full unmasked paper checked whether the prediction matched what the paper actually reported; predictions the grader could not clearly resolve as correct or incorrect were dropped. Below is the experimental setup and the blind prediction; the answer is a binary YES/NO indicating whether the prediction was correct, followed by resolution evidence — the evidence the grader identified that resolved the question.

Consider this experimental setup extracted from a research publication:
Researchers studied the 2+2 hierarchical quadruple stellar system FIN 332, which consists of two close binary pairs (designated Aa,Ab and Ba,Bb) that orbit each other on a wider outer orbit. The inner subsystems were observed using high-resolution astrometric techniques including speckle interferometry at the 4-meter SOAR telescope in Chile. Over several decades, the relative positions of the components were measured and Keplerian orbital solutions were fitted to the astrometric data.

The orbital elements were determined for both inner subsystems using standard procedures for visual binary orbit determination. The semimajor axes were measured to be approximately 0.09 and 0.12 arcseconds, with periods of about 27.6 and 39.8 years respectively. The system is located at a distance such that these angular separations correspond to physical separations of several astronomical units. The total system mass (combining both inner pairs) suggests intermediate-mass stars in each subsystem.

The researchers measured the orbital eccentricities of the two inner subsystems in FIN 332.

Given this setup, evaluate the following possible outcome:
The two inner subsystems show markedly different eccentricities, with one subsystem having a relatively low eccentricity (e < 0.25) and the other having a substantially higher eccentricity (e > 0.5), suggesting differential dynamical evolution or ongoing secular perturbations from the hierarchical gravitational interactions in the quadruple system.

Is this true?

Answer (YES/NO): NO